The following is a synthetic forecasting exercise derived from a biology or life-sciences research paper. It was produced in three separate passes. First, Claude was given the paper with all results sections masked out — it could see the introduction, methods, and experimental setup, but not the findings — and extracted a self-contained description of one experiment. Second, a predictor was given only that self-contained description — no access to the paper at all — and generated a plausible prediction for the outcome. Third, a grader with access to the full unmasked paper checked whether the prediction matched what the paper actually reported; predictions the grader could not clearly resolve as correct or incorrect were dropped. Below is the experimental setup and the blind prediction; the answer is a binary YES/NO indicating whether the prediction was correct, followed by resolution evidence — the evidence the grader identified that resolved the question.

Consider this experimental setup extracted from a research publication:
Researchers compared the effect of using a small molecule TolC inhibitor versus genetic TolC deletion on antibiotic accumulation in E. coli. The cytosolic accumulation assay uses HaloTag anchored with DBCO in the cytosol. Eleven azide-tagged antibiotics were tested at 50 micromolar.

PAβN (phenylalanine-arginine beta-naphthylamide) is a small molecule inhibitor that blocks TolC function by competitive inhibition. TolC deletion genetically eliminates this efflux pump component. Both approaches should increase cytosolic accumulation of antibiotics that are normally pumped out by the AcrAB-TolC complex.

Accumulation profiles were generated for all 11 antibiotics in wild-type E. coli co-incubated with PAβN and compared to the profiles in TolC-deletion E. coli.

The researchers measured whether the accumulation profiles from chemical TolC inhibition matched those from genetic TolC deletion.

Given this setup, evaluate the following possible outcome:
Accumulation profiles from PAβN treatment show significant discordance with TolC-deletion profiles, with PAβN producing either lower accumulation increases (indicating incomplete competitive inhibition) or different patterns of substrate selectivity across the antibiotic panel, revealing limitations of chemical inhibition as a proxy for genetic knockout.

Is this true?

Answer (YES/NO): YES